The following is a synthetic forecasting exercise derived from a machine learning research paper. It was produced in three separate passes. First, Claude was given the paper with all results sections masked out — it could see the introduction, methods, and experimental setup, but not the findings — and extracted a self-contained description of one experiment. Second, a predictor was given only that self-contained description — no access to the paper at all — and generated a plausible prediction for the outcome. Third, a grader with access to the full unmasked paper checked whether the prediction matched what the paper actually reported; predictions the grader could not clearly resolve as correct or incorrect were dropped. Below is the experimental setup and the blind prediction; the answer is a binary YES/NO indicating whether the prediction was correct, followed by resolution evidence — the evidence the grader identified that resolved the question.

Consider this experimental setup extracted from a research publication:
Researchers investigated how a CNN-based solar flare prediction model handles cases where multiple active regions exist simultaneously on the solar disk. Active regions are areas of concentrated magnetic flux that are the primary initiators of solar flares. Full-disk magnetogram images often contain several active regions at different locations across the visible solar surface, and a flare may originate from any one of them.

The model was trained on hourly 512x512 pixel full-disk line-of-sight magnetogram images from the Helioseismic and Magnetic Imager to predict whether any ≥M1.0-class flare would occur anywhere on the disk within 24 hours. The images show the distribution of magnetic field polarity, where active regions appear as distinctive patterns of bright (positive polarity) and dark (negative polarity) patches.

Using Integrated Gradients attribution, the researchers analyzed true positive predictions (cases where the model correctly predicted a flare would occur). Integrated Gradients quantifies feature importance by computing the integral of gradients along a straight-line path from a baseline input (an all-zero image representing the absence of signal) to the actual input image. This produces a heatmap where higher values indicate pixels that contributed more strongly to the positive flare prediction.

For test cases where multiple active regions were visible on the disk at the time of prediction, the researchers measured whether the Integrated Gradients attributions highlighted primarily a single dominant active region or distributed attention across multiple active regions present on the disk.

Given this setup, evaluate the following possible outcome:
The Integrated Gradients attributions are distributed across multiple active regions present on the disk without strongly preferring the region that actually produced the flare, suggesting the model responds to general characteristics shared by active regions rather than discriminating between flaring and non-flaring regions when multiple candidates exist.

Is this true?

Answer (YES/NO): NO